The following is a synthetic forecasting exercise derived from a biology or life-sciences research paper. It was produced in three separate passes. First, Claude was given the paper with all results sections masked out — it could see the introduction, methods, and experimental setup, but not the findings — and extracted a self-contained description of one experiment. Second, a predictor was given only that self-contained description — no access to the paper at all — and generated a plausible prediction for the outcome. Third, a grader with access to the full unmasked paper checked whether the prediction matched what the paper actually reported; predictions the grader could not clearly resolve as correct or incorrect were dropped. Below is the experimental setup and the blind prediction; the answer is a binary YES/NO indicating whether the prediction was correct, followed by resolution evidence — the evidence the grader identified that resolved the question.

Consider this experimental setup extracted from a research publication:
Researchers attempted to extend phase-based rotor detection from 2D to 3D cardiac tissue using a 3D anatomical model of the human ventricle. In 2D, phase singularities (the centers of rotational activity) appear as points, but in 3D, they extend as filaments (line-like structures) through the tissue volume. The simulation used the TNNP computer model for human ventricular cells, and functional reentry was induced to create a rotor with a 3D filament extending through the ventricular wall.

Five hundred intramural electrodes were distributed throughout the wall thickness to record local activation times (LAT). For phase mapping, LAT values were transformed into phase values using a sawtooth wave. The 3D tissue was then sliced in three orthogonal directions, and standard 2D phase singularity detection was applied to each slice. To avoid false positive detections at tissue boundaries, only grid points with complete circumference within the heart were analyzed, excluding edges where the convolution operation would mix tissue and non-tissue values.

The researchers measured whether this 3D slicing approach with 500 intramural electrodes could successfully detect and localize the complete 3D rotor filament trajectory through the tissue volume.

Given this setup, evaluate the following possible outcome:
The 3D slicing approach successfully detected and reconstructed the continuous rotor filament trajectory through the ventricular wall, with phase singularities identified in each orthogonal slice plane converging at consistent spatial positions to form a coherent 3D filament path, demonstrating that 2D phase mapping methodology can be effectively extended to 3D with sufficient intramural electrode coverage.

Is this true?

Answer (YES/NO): NO